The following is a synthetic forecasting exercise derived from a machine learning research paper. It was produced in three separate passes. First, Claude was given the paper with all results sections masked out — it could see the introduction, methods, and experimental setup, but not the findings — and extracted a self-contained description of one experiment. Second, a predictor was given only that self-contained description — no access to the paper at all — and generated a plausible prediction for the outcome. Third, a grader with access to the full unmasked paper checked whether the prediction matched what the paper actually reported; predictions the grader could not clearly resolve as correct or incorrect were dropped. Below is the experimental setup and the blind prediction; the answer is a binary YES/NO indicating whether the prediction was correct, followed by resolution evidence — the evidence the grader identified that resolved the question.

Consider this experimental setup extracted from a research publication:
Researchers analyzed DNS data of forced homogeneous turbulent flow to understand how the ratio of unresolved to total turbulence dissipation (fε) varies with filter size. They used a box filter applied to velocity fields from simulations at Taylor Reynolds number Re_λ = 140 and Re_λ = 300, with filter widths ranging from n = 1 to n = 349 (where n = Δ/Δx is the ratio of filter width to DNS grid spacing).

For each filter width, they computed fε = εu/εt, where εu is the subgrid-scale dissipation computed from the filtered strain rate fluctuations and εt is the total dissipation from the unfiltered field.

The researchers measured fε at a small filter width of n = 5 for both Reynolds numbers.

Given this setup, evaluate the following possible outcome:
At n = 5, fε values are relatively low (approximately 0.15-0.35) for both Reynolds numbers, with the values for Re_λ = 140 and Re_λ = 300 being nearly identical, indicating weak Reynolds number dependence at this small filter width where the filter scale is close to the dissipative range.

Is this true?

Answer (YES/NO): NO